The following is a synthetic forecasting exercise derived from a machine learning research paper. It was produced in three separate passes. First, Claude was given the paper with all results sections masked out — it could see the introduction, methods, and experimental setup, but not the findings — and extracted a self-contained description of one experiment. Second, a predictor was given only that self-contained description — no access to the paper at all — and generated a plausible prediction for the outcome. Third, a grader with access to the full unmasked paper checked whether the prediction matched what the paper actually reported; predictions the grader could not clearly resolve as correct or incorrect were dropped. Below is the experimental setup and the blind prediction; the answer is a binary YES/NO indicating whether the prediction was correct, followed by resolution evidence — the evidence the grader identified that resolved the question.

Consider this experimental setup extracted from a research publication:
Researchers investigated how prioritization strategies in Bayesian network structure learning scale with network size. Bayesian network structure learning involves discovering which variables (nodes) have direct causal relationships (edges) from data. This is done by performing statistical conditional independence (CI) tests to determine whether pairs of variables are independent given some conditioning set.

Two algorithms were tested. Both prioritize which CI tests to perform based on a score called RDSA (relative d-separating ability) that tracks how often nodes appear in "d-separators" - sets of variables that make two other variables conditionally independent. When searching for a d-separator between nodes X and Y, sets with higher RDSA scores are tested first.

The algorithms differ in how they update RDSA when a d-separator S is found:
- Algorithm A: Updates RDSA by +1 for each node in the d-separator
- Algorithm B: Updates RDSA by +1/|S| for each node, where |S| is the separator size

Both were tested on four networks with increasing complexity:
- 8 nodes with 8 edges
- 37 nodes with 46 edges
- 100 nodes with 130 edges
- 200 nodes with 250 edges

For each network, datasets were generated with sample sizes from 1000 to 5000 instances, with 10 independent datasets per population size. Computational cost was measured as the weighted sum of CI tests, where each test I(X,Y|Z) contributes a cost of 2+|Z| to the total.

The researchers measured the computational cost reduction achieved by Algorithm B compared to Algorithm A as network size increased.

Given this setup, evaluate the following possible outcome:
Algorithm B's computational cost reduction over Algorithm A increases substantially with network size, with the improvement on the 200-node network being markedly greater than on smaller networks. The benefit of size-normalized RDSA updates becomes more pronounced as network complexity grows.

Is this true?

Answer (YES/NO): YES